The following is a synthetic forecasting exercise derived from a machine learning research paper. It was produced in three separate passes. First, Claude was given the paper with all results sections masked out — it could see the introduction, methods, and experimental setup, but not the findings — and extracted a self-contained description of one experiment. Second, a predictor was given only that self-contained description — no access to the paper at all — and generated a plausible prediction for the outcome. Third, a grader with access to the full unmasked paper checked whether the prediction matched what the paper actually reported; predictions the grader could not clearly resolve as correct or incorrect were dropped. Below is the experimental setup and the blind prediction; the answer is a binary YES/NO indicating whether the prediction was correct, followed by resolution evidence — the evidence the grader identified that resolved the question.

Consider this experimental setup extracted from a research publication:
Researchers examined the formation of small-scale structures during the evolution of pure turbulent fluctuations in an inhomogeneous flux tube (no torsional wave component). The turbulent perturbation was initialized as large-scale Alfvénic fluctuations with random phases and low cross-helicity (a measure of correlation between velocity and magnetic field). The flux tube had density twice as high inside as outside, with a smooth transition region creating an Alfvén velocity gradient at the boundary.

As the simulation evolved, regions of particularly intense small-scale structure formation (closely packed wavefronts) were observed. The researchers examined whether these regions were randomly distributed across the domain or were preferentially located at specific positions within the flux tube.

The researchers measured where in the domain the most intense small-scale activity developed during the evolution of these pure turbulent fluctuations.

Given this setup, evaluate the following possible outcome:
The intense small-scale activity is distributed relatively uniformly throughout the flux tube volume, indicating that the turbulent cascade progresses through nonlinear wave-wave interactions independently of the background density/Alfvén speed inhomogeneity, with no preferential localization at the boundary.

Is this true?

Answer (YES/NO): NO